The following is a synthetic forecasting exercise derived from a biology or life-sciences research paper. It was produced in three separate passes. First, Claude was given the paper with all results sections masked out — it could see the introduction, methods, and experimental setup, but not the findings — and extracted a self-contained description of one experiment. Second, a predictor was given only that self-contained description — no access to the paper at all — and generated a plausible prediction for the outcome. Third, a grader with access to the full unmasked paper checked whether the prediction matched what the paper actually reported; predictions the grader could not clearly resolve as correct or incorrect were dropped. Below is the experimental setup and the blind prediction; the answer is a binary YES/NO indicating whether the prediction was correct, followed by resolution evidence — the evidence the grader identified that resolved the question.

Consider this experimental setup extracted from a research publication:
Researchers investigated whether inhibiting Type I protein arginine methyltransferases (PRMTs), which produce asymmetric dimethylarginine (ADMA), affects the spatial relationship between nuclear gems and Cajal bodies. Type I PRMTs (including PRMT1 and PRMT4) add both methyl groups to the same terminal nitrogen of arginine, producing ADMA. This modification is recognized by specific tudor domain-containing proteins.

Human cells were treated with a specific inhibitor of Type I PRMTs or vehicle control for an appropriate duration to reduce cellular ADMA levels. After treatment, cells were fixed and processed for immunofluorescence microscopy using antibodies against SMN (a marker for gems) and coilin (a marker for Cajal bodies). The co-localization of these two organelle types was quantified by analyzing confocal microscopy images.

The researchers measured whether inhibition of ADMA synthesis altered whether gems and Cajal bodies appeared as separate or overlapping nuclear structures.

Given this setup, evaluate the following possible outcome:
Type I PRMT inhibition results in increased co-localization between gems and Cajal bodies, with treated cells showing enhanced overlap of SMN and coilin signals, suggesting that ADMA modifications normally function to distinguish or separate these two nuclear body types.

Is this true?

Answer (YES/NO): YES